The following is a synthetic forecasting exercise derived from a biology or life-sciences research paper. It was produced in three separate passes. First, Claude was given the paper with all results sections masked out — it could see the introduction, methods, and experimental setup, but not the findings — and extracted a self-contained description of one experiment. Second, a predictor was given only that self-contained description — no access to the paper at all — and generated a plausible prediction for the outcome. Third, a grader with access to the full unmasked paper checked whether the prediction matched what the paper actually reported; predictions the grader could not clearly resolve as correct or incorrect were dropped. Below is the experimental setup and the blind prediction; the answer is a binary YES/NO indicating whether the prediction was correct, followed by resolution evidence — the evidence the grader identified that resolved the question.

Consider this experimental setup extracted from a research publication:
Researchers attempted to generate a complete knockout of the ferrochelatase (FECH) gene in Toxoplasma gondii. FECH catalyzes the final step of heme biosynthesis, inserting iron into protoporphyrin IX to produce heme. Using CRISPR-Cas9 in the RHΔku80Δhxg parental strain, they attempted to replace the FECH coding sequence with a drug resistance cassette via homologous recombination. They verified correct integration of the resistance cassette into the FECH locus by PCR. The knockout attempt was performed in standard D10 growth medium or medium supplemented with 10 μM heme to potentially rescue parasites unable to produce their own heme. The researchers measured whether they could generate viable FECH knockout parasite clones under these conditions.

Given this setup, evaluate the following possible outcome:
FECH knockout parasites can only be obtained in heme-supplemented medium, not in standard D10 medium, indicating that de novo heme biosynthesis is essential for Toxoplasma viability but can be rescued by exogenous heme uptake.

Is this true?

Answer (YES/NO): NO